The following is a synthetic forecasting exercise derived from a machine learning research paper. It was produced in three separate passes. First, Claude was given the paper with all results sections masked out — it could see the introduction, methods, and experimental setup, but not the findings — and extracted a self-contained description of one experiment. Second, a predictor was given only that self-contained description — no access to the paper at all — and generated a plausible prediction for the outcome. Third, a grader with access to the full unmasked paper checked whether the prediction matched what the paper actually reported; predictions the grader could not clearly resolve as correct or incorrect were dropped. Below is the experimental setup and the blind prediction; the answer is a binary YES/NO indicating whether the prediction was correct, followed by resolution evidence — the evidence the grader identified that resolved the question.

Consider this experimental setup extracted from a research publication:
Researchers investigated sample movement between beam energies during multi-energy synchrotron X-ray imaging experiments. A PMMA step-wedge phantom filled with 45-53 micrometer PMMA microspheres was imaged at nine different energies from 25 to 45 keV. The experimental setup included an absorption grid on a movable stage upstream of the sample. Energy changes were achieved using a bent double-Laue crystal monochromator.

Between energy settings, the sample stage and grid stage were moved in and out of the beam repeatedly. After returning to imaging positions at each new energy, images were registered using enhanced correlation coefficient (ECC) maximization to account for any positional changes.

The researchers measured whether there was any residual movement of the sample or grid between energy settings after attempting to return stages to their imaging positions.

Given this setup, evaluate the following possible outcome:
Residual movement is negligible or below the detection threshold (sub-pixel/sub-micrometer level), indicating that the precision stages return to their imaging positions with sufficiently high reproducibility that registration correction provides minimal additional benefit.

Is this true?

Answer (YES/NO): NO